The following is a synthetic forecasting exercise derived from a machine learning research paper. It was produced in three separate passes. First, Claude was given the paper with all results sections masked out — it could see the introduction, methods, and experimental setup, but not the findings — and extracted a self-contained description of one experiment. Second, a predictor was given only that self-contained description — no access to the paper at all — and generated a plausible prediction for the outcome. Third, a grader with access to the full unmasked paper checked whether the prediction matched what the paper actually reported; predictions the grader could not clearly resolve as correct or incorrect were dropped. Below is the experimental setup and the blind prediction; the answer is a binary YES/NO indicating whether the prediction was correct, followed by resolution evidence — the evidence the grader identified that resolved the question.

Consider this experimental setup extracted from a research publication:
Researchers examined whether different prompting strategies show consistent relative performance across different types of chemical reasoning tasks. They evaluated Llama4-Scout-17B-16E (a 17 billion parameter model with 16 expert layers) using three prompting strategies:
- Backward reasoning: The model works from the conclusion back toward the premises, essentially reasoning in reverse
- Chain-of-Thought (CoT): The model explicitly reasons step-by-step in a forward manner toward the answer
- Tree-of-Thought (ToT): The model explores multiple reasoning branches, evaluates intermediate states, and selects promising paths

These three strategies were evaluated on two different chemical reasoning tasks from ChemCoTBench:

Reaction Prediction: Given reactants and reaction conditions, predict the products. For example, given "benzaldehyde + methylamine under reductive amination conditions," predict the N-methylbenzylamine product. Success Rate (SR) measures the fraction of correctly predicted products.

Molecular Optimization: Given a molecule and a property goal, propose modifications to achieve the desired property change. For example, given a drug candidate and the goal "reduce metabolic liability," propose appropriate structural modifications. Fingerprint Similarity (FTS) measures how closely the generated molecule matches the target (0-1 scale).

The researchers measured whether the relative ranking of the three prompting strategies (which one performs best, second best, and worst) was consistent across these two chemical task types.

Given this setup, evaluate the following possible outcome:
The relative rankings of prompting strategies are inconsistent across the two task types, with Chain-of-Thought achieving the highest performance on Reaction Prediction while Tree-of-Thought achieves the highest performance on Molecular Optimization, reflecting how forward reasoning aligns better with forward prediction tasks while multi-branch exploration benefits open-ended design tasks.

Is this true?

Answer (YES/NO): NO